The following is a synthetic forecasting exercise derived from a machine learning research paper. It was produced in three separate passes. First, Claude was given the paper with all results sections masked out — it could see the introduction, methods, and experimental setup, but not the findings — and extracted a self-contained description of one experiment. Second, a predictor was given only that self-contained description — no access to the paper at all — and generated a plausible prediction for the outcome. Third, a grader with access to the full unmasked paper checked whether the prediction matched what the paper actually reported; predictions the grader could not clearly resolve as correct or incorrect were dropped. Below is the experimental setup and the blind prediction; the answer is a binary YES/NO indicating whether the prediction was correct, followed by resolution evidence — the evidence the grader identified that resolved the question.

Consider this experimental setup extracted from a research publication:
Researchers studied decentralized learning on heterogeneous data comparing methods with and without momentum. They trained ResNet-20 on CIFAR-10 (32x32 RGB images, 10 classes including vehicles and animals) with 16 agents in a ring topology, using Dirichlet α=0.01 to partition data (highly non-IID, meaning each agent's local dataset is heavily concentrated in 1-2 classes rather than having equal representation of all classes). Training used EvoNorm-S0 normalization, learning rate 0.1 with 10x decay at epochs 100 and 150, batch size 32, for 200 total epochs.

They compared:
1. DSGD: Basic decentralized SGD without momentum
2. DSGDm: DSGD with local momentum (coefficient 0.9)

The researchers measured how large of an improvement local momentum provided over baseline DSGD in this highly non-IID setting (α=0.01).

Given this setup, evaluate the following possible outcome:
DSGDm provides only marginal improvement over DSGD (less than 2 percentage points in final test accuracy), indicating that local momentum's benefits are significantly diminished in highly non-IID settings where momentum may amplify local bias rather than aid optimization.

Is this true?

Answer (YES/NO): NO